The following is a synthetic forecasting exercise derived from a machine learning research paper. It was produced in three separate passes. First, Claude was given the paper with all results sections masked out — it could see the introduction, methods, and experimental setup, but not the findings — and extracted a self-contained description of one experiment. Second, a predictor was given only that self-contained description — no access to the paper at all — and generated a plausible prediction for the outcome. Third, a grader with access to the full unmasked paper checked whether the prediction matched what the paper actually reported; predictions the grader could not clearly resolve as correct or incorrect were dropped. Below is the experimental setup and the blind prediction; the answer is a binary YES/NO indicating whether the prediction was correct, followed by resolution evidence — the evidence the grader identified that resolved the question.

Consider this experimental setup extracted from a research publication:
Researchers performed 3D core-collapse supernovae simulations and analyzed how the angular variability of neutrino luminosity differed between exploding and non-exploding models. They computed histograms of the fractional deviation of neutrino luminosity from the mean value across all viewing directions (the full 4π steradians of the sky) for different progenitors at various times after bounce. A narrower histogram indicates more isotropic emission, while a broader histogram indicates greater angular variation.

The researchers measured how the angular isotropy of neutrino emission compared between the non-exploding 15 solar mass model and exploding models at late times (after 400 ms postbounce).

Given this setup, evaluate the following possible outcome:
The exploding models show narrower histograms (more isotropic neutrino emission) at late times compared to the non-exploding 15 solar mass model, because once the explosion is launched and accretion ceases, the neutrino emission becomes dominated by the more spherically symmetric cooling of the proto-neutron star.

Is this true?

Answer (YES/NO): NO